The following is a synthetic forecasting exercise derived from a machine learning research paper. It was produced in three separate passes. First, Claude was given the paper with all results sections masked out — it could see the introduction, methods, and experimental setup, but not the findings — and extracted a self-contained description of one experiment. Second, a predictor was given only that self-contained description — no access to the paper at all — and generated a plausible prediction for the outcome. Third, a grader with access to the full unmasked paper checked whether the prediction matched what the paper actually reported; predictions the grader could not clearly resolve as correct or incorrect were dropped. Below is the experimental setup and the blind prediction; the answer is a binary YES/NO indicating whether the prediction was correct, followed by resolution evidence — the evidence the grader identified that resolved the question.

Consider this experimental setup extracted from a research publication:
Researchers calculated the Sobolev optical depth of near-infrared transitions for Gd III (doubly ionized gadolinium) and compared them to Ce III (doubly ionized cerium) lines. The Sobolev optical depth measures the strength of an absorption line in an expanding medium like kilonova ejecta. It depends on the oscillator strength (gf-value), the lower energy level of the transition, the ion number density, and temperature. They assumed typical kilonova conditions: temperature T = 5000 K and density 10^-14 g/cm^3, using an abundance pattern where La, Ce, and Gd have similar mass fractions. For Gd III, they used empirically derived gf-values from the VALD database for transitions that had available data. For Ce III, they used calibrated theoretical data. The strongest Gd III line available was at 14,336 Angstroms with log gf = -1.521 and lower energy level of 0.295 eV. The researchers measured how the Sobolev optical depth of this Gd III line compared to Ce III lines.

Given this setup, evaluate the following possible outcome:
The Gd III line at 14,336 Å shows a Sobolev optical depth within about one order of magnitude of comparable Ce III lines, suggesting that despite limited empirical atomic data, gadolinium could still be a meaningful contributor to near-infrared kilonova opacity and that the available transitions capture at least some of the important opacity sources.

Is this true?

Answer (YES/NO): YES